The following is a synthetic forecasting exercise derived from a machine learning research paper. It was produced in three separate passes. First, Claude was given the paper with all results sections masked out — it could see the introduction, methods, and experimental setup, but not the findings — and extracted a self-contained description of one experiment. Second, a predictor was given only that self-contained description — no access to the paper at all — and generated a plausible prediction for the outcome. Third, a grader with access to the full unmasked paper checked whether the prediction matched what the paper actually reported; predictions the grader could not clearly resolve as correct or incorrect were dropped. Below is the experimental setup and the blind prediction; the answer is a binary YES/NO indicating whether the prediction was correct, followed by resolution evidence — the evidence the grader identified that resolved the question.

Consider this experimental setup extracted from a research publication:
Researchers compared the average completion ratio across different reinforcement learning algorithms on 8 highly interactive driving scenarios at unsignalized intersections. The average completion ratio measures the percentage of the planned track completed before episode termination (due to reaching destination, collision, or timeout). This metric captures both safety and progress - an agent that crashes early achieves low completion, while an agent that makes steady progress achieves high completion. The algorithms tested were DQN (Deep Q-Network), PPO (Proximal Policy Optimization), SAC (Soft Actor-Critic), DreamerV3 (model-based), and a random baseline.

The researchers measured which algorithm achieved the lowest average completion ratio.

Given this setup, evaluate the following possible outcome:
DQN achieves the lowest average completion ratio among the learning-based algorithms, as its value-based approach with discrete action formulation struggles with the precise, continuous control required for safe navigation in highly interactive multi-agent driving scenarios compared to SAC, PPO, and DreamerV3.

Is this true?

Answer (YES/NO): NO